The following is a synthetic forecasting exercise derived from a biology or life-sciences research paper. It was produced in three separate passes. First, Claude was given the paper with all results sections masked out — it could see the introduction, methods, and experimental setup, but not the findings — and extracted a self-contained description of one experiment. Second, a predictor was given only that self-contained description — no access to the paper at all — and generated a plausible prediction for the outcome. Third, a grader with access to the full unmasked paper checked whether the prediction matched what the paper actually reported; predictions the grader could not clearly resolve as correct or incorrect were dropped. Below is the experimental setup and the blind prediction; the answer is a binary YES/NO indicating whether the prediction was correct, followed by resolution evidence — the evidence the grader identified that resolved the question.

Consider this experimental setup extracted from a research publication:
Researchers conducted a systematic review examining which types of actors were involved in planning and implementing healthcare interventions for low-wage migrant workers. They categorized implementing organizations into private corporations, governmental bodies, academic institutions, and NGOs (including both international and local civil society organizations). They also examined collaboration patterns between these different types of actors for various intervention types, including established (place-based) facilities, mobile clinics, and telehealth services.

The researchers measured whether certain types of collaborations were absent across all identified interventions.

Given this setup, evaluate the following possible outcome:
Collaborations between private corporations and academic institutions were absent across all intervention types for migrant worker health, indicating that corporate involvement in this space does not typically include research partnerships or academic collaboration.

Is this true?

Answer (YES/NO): NO